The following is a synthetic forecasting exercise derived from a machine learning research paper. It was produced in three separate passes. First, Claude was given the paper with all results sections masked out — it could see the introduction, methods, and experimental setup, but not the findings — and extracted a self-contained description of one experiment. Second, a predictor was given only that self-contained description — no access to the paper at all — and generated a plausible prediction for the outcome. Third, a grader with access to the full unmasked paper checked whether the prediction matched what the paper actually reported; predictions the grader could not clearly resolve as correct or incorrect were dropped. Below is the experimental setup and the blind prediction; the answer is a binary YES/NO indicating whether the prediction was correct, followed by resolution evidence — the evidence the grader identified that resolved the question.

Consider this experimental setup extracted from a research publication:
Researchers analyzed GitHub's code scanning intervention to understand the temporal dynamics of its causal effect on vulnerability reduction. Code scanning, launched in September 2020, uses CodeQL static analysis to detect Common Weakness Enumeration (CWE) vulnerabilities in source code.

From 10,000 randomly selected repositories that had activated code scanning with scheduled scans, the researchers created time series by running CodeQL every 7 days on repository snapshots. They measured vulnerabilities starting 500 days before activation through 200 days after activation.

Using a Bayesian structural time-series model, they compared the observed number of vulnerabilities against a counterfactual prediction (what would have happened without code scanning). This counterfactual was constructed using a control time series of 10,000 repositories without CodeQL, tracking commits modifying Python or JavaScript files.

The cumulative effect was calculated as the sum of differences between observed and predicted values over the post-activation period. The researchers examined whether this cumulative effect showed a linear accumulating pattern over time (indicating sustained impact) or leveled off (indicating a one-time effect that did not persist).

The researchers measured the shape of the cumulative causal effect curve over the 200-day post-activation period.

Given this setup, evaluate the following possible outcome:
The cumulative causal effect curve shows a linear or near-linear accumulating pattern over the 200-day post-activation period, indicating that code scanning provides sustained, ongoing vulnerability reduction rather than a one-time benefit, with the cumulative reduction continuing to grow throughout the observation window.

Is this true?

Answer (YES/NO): NO